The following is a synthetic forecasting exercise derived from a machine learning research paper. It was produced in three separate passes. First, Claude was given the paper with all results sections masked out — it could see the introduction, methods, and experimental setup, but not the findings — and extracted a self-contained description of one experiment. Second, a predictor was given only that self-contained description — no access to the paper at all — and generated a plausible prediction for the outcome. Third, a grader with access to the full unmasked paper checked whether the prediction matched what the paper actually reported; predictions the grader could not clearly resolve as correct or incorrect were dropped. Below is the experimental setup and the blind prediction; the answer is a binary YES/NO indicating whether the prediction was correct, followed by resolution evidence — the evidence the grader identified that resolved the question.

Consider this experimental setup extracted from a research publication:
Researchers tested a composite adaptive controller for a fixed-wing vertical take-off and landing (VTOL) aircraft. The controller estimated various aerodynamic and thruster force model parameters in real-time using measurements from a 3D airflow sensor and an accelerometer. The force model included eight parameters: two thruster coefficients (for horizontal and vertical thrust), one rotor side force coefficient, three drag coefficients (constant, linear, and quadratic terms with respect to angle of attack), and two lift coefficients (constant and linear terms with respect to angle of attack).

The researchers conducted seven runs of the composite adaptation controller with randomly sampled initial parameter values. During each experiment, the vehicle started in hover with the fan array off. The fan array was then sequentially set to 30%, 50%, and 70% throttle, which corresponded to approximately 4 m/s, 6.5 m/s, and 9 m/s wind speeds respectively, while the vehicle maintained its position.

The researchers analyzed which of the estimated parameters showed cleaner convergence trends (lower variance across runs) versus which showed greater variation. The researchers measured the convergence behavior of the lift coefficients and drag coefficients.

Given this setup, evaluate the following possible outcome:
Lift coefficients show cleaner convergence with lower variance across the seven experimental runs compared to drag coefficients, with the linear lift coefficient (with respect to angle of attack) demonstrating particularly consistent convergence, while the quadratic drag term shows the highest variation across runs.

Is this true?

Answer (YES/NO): NO